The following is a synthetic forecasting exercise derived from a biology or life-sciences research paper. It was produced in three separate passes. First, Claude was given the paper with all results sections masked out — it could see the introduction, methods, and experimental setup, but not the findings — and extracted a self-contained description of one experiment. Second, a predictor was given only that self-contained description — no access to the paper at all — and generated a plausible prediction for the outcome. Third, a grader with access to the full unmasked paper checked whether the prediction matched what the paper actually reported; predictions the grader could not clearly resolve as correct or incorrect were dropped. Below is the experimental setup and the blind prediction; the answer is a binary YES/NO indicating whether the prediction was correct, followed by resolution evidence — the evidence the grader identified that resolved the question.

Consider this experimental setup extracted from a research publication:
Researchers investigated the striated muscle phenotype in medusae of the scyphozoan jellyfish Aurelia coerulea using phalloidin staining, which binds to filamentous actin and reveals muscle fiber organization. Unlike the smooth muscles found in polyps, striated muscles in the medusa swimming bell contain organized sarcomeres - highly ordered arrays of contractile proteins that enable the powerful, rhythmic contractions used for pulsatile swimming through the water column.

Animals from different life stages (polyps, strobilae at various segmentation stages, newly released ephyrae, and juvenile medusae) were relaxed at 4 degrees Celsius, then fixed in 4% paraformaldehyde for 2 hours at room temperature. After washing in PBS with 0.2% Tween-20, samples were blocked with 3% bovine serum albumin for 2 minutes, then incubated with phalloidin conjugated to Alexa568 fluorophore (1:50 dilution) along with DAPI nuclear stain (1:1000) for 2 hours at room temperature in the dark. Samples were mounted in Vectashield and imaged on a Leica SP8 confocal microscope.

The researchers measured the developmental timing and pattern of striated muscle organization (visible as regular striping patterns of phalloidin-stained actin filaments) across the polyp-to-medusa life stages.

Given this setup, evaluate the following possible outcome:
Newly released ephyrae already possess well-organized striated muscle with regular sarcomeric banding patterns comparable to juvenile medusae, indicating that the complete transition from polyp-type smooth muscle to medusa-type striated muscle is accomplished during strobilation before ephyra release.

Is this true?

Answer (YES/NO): NO